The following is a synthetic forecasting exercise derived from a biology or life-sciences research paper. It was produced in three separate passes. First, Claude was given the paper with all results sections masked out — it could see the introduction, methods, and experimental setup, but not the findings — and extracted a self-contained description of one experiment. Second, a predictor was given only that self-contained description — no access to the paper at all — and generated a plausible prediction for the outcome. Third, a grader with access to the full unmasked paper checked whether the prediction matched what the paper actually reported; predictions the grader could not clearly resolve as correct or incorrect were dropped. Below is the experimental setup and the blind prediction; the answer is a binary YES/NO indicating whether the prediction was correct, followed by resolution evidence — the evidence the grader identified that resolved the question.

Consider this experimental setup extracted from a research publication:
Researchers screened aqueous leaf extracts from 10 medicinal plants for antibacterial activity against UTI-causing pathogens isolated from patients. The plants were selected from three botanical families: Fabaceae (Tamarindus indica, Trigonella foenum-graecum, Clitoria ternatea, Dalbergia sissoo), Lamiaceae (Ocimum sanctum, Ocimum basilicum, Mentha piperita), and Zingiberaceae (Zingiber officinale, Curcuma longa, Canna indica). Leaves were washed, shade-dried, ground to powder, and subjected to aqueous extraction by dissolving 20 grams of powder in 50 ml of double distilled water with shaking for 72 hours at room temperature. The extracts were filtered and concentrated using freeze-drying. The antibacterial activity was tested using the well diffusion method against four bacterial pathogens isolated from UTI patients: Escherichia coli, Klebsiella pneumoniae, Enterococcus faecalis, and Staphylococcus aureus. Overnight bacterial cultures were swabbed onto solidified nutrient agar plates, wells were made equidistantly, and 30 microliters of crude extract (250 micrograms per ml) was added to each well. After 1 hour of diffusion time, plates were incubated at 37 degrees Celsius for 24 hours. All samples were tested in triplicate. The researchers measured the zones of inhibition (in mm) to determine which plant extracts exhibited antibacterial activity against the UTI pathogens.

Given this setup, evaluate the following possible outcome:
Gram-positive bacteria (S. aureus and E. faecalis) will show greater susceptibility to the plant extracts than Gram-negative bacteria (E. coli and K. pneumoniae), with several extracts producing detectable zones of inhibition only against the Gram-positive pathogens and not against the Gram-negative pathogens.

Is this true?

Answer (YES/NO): NO